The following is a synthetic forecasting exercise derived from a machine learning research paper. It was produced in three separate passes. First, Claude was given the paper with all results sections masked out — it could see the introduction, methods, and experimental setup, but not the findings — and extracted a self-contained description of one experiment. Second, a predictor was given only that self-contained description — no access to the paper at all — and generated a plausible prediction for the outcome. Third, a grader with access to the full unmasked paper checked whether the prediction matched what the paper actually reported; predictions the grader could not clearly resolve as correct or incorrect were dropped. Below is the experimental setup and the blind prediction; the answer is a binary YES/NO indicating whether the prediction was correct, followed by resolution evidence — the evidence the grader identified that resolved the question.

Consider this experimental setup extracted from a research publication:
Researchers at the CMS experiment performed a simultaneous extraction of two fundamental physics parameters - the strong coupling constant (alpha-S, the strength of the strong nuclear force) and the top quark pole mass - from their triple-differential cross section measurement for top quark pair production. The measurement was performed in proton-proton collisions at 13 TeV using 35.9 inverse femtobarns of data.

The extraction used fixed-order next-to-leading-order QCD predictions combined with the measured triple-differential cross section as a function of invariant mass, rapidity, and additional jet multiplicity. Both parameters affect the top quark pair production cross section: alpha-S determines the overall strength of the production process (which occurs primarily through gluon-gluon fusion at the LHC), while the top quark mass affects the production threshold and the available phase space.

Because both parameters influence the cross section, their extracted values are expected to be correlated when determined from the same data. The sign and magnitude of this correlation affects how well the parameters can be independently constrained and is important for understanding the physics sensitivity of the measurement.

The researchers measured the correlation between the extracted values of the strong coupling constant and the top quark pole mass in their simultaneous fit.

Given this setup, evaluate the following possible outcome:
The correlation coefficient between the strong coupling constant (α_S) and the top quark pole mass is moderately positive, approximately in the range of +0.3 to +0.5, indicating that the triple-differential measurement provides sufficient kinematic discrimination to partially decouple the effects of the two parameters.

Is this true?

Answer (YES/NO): YES